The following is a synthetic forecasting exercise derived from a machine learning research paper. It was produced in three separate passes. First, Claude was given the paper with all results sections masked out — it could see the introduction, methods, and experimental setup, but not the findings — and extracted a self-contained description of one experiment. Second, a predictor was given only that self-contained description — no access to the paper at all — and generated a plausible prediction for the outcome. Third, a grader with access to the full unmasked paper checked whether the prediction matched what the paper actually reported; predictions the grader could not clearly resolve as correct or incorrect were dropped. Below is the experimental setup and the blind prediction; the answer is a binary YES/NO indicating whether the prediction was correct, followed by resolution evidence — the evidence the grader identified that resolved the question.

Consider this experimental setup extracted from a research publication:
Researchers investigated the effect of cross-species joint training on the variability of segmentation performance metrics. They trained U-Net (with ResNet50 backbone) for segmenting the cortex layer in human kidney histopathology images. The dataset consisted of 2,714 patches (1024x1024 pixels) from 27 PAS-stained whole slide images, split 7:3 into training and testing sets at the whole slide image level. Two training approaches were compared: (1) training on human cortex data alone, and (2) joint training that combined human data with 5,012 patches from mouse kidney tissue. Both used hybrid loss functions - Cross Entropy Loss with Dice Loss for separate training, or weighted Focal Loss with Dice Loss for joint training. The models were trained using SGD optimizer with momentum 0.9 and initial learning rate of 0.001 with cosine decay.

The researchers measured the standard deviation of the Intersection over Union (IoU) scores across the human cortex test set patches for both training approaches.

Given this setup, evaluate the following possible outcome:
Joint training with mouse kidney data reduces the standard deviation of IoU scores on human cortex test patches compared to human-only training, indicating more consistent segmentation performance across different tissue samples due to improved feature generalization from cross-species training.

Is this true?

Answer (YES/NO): YES